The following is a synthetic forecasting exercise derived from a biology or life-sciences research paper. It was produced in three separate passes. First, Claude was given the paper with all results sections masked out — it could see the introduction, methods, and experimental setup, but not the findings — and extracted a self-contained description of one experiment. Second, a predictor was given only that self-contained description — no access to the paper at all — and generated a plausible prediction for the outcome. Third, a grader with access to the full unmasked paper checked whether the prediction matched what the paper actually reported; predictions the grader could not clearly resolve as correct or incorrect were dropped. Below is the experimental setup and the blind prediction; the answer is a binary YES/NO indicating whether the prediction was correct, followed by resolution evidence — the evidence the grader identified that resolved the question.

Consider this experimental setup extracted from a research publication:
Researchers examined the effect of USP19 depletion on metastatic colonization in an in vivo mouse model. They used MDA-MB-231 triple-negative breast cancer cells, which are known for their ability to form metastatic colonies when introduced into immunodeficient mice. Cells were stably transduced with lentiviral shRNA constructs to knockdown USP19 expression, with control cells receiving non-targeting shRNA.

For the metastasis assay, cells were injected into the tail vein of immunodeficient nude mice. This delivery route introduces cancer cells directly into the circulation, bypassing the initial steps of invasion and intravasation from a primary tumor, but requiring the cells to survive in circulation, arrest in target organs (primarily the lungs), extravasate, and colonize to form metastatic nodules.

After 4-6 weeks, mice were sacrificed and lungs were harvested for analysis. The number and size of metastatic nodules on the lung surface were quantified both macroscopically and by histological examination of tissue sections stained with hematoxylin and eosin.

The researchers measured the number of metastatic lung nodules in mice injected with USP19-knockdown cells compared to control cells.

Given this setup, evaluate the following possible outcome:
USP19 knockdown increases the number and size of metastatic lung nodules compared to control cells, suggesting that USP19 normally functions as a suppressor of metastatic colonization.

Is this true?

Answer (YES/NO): NO